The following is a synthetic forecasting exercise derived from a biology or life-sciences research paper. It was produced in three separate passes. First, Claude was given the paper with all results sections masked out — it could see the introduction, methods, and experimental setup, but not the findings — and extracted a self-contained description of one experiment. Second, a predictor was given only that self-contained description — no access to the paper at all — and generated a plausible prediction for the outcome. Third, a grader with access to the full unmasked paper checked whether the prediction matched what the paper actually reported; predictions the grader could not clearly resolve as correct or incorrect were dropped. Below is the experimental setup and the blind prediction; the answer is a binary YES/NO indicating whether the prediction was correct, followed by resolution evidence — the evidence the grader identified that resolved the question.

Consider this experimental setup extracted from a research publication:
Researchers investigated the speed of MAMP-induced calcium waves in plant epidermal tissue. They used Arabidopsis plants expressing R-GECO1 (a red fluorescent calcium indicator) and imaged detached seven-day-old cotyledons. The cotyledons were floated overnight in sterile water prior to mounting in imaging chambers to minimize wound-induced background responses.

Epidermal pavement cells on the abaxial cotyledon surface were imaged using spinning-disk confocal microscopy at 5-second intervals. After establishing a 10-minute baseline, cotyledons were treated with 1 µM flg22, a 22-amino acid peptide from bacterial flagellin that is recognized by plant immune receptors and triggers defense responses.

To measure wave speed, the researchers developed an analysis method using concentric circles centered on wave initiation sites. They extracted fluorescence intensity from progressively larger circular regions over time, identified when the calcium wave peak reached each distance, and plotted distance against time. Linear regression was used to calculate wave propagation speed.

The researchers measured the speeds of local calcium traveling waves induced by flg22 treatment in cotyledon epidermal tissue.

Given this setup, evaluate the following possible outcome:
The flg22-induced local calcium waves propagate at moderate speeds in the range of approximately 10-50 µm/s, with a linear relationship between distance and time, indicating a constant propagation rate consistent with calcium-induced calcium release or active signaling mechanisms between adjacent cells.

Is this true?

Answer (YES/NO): NO